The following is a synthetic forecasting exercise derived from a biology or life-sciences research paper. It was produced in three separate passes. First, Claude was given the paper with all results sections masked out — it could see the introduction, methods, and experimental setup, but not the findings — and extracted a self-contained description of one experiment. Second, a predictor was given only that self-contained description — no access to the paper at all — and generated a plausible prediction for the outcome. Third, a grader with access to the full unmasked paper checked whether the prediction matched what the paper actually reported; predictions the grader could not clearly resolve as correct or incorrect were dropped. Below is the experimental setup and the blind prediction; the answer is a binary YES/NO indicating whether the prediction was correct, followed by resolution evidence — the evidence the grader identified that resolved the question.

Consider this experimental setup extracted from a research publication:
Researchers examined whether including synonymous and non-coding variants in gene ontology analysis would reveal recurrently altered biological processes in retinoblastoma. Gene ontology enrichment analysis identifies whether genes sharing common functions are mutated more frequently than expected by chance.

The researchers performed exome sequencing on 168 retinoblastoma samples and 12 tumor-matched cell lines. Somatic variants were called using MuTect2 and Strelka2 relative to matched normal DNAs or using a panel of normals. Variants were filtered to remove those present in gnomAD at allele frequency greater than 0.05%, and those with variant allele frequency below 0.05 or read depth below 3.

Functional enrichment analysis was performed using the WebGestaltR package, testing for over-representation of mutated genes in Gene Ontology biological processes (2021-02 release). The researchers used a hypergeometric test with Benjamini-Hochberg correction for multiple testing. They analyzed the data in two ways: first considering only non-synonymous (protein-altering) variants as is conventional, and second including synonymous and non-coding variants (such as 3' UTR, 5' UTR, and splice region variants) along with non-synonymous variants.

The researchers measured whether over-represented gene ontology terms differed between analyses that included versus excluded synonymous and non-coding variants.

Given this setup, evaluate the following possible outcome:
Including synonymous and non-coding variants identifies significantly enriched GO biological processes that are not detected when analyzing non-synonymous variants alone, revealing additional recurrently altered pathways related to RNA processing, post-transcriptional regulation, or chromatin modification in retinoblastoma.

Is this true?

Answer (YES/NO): NO